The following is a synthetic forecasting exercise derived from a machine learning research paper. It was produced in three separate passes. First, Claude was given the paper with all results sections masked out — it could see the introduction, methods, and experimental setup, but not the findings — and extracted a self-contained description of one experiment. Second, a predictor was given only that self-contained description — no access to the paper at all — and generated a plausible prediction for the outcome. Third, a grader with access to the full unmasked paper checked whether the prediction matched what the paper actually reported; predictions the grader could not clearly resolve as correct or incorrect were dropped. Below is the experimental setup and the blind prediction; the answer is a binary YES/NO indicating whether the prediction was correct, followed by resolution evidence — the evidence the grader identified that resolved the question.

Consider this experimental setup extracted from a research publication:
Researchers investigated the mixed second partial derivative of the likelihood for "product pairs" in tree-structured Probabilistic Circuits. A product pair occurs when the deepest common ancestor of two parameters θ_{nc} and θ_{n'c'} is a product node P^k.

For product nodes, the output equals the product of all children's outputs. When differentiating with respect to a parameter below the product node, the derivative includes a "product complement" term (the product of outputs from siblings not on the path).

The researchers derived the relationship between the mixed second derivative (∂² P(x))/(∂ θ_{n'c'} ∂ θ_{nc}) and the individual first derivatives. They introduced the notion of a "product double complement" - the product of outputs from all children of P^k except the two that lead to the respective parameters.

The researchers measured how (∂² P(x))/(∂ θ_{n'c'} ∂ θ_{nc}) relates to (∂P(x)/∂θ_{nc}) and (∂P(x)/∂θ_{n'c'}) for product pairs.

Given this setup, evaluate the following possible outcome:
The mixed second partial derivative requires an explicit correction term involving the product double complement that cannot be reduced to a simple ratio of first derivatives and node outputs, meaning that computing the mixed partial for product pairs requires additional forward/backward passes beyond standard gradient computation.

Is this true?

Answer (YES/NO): NO